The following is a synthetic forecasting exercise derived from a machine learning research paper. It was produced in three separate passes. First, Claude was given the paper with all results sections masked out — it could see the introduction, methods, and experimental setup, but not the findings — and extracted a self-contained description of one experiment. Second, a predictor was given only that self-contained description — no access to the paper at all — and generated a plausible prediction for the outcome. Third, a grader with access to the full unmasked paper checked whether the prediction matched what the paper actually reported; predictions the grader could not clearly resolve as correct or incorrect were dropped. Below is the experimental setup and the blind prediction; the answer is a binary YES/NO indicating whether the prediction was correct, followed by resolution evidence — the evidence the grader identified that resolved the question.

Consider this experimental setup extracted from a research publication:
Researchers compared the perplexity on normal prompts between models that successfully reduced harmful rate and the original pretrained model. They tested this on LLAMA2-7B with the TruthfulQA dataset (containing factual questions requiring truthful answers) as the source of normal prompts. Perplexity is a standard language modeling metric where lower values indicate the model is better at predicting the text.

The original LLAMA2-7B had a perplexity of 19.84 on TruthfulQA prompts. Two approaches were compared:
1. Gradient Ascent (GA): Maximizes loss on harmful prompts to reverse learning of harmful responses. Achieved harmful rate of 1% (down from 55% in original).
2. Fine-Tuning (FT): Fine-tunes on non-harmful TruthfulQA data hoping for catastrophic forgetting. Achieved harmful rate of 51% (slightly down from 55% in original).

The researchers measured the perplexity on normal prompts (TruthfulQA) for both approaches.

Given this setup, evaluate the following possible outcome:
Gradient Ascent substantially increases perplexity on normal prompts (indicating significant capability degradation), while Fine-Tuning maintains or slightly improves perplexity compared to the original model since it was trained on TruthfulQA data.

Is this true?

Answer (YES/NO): YES